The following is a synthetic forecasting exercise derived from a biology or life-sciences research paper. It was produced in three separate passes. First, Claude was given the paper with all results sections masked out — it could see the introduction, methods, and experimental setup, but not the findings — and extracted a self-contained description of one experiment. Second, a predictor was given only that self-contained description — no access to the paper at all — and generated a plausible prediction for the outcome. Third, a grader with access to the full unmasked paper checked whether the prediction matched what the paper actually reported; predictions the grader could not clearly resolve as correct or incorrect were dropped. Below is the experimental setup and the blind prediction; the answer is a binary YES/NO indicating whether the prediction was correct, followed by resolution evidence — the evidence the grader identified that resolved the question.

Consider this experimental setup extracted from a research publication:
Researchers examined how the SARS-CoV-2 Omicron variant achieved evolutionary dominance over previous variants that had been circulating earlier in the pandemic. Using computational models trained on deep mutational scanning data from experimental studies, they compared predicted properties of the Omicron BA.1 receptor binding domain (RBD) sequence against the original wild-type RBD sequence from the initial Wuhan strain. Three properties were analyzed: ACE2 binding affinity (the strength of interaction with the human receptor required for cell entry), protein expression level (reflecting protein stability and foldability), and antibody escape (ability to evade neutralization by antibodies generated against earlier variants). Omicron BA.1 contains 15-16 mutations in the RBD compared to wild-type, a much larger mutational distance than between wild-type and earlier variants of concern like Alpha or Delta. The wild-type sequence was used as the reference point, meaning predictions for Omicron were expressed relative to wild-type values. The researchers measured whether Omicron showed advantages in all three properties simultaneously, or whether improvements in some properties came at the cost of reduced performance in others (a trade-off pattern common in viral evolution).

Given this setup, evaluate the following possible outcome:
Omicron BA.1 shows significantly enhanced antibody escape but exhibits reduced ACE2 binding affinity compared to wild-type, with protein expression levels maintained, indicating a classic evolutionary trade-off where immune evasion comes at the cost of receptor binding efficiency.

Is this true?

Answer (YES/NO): NO